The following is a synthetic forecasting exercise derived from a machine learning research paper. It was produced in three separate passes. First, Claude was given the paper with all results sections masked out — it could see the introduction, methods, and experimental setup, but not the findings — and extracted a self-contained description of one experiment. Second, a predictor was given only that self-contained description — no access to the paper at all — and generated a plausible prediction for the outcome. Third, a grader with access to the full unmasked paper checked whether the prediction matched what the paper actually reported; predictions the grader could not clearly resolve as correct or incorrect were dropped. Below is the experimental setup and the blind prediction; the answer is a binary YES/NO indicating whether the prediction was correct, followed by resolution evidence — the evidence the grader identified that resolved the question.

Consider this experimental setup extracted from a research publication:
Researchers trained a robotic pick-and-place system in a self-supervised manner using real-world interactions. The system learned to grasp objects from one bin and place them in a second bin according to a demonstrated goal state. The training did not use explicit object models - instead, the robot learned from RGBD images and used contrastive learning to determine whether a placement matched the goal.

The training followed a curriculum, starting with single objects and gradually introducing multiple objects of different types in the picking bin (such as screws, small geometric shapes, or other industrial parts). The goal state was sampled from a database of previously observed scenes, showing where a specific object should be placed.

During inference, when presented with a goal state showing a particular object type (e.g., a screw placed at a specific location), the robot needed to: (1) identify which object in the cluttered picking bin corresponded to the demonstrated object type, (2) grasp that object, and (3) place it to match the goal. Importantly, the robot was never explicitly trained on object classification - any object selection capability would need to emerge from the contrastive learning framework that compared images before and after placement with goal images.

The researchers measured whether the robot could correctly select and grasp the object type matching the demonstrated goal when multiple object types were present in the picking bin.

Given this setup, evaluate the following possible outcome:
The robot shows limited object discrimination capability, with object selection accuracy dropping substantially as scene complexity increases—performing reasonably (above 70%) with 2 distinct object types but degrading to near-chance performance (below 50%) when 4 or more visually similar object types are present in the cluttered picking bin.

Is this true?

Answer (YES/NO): NO